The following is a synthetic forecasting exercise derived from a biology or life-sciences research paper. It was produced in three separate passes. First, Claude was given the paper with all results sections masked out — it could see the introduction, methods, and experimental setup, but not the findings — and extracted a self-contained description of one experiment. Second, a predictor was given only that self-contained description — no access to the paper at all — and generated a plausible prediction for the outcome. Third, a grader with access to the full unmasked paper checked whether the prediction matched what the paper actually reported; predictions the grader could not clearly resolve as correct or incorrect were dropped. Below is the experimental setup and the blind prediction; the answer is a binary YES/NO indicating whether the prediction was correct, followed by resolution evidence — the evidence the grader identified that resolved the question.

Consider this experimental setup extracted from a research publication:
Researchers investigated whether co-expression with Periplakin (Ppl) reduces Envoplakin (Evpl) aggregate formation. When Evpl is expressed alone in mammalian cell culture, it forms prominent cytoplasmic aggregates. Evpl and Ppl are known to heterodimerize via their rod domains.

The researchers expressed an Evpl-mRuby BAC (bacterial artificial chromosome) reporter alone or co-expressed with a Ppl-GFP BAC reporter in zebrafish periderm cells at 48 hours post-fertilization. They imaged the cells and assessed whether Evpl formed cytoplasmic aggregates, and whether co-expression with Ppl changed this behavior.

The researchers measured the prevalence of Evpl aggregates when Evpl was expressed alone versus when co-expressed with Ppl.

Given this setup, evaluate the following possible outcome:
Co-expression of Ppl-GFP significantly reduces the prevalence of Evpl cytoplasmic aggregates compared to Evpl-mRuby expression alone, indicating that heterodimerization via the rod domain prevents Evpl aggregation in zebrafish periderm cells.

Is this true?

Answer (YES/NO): YES